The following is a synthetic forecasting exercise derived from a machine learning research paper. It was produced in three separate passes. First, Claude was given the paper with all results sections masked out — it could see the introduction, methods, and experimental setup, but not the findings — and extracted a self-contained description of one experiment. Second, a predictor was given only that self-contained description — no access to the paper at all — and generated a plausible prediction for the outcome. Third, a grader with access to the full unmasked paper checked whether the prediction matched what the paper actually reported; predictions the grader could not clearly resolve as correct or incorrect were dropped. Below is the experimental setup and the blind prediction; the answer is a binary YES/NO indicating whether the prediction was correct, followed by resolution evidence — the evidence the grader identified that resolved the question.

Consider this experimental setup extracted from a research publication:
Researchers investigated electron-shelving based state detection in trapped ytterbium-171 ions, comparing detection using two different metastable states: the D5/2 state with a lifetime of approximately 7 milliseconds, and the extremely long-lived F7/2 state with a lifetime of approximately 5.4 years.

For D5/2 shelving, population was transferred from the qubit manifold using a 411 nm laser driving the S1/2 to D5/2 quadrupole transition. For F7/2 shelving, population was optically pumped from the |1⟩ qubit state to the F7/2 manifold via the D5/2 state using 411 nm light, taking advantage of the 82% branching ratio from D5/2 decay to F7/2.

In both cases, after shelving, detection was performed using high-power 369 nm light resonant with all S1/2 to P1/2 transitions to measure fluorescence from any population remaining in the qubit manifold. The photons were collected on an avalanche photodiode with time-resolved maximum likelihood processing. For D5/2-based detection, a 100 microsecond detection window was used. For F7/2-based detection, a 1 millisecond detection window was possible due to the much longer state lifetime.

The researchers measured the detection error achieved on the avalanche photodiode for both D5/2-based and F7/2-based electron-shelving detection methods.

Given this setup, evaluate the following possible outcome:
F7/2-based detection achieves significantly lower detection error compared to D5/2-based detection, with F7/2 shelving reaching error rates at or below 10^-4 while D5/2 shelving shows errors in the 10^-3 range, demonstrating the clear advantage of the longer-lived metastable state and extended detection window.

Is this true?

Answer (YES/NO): YES